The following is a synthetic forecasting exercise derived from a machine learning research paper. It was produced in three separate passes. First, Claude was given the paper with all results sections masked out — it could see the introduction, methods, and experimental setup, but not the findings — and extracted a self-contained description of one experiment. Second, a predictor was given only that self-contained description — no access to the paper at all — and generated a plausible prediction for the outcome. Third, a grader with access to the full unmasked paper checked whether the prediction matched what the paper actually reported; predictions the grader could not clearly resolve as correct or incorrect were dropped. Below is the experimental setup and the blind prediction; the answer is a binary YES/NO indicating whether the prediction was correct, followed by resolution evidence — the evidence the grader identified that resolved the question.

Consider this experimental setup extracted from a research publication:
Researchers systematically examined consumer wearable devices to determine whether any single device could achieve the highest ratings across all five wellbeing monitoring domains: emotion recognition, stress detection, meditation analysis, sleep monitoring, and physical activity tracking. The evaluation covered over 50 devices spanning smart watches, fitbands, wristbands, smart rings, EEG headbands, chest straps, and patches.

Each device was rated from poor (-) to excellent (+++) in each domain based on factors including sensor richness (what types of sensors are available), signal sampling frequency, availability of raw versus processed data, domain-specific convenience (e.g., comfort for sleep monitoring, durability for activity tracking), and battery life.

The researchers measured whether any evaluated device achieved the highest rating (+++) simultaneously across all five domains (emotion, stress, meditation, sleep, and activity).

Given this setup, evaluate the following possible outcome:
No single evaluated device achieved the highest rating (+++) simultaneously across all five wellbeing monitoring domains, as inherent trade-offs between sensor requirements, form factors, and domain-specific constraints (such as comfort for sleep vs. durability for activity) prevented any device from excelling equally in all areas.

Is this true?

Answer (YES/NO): YES